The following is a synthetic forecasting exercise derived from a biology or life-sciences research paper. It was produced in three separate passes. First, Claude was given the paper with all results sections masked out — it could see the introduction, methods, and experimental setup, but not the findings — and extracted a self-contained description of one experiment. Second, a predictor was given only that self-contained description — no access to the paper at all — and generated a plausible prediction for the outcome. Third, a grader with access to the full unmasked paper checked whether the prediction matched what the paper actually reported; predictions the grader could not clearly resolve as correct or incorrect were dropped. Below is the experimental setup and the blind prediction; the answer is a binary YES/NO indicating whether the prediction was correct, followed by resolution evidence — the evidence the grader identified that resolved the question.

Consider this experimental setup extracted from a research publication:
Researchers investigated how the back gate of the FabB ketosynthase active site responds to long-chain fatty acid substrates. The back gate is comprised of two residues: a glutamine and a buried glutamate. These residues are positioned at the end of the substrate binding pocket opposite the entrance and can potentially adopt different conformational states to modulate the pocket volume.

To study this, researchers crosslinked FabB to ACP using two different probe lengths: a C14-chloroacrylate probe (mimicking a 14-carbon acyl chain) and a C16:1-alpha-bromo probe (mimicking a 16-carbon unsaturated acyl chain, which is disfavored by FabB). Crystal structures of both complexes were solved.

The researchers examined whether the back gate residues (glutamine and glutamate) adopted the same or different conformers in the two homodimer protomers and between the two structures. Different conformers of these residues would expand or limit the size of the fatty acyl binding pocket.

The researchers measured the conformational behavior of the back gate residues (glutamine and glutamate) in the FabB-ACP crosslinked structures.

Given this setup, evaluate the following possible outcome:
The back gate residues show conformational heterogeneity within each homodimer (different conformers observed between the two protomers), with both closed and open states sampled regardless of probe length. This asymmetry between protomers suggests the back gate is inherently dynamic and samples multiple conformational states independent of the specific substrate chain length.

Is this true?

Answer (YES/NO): NO